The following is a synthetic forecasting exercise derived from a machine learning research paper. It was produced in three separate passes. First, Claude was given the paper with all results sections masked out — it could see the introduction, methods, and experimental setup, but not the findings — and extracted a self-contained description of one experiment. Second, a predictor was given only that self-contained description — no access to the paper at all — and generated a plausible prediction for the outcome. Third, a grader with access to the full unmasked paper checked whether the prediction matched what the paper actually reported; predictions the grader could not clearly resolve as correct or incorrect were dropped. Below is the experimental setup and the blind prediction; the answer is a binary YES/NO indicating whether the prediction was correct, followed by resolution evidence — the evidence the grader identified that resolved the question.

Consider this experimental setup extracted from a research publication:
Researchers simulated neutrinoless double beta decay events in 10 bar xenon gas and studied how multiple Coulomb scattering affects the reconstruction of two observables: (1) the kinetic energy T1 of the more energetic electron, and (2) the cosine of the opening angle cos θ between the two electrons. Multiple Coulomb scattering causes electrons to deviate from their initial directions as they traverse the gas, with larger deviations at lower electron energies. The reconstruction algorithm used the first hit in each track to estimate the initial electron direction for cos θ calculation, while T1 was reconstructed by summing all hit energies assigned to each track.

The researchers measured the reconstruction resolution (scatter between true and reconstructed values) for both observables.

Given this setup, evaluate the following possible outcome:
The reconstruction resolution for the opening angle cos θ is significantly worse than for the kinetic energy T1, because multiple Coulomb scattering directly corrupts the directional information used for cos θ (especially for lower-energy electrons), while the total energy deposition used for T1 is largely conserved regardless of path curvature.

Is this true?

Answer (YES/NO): YES